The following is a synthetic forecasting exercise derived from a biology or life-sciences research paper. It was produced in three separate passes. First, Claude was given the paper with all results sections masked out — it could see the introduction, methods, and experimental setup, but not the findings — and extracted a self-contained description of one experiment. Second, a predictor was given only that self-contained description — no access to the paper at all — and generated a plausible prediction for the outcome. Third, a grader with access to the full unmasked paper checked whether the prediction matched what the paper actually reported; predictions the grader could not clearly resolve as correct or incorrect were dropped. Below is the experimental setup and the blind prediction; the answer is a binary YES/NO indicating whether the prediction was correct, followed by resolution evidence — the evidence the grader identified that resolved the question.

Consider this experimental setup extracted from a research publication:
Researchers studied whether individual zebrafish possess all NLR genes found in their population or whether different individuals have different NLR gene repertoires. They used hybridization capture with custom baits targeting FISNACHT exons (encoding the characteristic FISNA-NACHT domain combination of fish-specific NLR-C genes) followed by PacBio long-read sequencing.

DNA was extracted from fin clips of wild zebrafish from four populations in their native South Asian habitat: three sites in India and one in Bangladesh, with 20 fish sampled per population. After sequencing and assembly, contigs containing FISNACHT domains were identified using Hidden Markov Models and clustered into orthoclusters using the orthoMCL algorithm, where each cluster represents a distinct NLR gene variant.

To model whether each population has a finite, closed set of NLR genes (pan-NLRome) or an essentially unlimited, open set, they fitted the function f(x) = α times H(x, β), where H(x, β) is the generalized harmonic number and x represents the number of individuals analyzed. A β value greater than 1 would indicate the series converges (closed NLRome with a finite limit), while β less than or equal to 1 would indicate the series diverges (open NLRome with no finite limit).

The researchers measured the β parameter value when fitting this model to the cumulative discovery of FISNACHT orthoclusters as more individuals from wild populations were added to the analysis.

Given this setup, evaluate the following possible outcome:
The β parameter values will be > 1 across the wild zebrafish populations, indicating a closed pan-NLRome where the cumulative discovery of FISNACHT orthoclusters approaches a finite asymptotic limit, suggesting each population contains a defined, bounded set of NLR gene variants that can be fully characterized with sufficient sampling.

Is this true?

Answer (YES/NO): YES